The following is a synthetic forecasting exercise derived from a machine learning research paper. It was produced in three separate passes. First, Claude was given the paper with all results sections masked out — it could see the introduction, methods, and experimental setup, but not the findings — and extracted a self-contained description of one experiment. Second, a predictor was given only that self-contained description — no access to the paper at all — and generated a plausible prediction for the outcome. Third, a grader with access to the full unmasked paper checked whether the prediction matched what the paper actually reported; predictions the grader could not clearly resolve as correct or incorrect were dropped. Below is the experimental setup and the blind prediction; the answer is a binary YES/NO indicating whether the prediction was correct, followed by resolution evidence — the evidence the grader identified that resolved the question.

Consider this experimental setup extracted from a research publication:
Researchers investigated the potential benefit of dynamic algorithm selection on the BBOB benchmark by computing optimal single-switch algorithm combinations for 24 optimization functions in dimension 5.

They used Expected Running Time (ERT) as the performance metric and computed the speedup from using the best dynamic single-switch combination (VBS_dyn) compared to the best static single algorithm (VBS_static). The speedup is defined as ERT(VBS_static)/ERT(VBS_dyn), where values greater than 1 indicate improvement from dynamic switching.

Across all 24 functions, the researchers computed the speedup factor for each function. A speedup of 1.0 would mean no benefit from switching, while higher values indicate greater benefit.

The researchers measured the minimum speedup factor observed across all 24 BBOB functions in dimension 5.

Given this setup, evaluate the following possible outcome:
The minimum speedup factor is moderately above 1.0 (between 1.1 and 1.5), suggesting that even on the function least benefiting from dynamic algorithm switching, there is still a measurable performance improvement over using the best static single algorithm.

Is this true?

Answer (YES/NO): YES